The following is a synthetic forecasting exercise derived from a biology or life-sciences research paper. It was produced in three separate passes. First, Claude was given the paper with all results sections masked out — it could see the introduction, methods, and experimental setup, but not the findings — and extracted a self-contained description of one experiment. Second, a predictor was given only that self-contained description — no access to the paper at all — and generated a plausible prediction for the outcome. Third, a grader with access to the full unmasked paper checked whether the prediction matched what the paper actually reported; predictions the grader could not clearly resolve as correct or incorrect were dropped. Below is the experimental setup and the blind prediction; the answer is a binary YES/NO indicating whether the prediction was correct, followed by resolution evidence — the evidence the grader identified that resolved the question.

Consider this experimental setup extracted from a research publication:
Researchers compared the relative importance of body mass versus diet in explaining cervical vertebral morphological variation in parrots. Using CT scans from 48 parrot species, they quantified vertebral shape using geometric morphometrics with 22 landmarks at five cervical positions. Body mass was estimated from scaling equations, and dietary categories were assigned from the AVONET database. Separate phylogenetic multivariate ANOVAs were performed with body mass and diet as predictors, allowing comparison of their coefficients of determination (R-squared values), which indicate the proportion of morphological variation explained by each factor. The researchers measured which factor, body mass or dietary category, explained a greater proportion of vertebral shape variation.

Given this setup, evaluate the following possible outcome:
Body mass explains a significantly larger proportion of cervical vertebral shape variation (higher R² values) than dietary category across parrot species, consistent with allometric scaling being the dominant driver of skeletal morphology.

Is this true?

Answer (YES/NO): NO